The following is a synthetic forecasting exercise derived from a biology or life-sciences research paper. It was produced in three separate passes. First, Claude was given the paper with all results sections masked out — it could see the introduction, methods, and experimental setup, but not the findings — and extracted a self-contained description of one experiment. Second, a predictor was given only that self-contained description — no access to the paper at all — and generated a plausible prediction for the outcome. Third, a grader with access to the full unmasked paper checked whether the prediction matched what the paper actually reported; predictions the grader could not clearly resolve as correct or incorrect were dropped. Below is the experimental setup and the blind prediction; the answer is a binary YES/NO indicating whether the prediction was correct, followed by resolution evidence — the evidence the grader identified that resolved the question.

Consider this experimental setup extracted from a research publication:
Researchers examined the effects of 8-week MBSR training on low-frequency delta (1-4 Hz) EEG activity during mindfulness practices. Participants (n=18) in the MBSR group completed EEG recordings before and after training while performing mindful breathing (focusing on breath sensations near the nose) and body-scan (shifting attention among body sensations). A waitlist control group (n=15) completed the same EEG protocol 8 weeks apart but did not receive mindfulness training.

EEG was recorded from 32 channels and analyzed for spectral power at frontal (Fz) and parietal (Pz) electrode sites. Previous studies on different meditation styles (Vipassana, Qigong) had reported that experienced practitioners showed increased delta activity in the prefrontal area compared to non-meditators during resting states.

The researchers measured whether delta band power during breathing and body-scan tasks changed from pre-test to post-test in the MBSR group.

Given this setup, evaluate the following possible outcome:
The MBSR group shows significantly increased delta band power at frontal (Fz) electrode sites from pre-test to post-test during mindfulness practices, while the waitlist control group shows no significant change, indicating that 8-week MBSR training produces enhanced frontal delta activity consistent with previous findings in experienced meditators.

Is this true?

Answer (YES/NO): NO